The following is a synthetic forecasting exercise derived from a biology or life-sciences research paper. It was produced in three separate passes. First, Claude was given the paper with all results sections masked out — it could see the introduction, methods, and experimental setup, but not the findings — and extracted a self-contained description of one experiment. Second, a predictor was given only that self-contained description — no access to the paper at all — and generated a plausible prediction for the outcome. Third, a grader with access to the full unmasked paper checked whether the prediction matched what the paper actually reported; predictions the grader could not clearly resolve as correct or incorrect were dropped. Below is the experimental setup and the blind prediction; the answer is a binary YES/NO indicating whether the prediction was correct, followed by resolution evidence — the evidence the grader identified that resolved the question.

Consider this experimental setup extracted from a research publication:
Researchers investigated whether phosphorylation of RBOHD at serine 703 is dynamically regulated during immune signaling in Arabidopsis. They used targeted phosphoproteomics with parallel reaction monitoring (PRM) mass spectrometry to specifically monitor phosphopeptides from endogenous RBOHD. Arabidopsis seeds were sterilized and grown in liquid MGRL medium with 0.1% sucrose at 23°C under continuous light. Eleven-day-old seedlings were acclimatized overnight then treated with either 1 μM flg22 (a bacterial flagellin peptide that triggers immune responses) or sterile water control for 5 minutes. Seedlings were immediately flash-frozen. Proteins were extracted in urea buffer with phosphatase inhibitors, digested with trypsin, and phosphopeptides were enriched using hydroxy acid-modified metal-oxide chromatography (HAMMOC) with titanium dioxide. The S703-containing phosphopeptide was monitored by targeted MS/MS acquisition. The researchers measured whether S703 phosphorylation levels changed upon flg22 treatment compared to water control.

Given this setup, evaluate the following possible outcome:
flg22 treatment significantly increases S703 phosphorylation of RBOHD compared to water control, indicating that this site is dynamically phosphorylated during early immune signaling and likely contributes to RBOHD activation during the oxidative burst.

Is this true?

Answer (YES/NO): YES